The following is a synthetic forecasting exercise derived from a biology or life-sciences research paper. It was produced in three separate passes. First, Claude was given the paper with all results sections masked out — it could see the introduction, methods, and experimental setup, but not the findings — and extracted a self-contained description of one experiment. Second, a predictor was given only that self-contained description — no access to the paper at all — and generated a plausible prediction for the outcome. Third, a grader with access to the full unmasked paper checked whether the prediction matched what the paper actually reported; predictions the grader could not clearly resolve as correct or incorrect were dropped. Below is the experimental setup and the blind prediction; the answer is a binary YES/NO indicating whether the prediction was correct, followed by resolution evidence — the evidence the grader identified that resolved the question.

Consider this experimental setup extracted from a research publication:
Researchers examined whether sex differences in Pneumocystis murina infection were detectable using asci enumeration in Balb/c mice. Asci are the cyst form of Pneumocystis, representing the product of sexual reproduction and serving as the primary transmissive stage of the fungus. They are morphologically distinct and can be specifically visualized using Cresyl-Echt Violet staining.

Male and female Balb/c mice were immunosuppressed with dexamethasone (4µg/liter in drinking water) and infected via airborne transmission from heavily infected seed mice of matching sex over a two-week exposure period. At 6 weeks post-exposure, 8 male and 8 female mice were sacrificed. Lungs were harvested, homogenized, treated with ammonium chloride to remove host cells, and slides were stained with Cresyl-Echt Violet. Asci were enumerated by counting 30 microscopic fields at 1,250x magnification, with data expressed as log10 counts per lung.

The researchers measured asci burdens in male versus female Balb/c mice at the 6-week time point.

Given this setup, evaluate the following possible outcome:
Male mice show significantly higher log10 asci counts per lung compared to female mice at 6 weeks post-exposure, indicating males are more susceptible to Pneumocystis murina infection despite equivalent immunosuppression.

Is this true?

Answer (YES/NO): NO